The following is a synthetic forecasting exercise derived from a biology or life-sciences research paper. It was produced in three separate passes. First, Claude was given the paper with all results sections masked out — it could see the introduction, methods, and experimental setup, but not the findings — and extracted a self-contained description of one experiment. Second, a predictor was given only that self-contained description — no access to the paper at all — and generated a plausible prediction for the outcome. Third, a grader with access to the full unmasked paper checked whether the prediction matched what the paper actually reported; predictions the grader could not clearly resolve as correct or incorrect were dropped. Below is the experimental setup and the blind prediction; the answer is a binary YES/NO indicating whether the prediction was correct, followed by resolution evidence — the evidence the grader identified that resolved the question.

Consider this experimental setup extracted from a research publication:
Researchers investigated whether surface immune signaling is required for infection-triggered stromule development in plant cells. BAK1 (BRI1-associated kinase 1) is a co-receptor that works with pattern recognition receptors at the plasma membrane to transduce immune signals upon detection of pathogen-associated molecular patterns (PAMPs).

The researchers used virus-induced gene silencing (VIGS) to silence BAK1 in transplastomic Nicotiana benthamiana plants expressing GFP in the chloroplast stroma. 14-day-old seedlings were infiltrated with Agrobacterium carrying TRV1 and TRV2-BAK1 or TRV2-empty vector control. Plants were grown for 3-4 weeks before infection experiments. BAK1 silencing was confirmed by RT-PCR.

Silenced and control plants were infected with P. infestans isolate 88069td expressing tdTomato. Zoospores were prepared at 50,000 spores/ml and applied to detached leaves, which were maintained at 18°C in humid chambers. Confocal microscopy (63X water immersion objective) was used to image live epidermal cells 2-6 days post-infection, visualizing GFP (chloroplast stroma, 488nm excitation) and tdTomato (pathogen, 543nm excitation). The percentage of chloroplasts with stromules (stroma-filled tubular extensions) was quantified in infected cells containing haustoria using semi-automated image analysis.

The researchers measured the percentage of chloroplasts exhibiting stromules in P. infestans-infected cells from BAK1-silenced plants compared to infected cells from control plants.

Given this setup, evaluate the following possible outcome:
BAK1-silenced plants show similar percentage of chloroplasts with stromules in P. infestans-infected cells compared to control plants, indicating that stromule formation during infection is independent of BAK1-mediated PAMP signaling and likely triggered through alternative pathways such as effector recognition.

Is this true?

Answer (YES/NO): NO